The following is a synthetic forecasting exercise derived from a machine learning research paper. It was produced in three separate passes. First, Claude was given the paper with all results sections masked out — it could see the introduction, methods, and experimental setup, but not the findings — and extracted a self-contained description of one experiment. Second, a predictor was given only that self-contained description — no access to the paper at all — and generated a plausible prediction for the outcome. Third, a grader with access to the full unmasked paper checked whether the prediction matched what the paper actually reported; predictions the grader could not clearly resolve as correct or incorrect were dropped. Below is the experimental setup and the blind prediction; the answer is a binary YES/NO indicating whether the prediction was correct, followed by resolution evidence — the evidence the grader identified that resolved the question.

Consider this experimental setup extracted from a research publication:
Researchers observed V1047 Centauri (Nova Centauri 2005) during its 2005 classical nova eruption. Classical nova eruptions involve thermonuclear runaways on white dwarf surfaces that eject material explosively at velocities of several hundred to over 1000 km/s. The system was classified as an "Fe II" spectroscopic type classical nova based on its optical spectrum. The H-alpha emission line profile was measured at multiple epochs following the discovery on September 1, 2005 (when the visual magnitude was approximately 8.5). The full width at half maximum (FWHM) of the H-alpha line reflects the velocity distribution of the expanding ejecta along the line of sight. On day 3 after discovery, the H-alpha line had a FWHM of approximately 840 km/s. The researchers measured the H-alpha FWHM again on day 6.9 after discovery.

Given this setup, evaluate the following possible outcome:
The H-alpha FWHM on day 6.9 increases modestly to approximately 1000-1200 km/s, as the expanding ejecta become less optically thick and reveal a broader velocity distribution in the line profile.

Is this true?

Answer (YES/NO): YES